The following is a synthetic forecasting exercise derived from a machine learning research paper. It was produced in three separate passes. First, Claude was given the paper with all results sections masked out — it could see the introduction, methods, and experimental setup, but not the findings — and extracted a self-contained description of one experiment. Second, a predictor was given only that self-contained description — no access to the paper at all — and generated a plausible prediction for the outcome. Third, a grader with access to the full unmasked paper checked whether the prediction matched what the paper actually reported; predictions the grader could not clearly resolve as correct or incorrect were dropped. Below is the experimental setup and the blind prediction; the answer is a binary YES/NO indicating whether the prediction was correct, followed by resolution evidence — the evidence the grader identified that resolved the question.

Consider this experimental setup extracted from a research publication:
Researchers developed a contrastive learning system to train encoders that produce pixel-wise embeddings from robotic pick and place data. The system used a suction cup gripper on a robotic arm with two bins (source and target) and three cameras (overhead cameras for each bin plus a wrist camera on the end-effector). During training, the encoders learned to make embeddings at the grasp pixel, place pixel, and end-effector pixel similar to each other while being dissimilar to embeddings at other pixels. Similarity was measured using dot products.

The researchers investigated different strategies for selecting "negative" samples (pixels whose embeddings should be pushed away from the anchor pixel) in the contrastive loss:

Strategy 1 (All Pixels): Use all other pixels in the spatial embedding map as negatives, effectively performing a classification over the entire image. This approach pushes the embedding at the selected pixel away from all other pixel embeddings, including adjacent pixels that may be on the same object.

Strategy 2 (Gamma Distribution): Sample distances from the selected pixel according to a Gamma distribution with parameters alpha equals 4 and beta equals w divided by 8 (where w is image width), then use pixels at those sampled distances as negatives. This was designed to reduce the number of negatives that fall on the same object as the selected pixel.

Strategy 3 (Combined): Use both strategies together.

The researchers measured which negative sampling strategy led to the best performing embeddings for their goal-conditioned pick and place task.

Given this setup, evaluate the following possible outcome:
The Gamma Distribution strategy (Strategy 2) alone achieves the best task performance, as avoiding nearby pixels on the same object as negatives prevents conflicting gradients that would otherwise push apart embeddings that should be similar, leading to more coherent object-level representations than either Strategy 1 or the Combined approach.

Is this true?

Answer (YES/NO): NO